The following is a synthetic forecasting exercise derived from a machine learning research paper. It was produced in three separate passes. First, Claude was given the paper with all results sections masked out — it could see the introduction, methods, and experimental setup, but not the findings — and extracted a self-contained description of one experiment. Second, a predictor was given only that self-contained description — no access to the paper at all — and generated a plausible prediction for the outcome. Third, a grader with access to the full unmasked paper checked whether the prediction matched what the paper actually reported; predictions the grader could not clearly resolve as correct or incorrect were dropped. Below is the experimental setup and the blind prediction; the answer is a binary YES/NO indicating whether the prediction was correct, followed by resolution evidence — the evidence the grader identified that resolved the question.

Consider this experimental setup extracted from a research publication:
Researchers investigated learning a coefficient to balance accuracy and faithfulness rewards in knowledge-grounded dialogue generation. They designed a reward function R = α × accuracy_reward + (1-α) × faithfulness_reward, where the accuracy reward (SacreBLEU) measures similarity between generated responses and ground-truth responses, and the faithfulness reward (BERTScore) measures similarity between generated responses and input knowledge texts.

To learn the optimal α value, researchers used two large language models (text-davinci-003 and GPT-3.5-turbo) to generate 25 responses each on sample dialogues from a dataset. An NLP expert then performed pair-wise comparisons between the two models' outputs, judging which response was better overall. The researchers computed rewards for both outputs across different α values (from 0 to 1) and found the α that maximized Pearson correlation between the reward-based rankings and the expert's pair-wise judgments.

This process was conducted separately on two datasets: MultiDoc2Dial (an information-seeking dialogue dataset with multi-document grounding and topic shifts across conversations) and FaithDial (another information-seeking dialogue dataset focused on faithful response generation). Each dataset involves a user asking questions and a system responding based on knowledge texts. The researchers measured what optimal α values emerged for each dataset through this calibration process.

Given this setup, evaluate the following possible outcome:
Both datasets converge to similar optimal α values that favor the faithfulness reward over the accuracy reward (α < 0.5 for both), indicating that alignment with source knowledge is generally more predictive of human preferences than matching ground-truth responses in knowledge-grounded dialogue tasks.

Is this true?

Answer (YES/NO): NO